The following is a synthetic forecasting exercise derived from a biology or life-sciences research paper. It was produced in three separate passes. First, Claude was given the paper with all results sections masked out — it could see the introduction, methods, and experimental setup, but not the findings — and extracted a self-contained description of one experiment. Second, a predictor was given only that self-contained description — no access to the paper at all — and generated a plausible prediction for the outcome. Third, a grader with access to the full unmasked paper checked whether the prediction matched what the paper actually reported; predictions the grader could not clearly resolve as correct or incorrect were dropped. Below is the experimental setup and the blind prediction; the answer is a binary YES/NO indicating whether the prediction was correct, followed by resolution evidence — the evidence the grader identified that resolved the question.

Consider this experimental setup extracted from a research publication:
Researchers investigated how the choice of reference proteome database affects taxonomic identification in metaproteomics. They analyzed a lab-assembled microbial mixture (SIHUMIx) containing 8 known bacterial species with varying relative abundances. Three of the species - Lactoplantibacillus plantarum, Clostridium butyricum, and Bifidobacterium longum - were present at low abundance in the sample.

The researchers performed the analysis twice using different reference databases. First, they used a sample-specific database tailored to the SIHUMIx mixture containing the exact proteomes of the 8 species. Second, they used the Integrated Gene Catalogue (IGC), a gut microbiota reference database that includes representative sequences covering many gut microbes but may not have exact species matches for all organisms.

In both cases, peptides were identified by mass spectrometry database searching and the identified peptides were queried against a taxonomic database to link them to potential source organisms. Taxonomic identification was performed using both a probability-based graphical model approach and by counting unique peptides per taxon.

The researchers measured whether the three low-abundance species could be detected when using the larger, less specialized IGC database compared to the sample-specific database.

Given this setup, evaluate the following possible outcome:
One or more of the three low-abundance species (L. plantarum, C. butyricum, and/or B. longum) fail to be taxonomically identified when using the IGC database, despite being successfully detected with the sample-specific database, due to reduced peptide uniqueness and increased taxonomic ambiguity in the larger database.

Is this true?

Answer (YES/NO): YES